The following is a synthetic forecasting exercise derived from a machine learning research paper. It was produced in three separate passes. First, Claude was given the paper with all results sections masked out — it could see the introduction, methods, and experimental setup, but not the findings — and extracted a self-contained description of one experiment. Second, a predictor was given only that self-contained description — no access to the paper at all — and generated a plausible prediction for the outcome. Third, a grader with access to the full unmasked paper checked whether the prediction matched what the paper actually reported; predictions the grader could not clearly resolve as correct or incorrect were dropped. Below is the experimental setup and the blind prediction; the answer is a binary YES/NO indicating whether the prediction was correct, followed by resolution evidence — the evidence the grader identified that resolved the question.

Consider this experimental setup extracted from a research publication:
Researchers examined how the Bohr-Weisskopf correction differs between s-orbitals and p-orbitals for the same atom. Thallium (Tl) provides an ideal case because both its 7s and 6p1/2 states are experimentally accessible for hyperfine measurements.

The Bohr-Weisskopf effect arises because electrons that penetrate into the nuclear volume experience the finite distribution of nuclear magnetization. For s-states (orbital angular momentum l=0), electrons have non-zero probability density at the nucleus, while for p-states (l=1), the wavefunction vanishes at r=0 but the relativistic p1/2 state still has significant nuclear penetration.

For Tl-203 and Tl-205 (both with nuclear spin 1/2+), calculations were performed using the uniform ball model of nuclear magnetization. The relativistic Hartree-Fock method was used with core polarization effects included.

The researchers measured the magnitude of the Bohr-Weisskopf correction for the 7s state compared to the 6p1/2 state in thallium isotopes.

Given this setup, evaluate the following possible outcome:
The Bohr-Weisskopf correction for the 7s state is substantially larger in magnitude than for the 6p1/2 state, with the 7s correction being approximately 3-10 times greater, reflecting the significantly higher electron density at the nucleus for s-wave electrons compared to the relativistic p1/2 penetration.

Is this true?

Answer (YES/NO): NO